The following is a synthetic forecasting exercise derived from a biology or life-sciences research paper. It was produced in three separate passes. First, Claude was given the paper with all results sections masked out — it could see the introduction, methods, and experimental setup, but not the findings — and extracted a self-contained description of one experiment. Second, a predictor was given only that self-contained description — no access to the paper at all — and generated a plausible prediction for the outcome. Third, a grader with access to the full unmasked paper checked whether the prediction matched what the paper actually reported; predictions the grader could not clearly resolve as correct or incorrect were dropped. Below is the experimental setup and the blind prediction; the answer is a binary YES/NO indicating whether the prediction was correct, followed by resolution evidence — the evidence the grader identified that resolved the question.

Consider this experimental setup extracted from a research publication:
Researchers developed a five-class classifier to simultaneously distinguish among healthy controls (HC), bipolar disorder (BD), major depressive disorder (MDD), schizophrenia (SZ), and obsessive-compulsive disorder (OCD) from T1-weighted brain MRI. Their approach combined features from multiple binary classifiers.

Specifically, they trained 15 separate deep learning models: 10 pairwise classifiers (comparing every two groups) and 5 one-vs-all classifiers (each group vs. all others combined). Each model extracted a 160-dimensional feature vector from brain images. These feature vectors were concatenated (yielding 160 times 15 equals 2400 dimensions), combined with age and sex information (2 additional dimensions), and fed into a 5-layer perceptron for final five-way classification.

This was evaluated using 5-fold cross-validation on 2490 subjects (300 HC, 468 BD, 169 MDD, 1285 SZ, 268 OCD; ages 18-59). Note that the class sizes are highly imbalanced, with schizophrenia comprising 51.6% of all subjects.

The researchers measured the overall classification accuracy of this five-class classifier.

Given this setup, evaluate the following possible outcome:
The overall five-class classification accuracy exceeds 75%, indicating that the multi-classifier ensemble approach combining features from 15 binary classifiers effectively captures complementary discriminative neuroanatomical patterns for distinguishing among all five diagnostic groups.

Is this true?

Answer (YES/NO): NO